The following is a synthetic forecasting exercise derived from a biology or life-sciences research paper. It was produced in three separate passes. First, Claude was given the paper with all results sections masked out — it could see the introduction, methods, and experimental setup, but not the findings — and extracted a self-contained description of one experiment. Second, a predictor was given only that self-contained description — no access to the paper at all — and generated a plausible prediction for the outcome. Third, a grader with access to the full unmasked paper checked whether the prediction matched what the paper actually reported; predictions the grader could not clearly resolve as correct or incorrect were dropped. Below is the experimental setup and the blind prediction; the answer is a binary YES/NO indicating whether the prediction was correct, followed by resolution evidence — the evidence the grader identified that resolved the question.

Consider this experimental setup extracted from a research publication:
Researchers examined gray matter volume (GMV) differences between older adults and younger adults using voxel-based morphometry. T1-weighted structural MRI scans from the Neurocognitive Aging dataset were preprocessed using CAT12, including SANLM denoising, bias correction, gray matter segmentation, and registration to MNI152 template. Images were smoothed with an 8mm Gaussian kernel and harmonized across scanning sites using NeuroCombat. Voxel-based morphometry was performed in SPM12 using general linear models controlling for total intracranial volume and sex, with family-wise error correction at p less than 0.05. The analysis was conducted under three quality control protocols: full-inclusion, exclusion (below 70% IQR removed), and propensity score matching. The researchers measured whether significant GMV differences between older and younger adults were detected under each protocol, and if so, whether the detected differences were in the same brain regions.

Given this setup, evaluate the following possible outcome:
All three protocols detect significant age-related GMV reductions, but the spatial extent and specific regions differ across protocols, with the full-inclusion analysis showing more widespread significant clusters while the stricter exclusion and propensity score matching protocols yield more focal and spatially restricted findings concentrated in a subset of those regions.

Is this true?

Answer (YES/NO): NO